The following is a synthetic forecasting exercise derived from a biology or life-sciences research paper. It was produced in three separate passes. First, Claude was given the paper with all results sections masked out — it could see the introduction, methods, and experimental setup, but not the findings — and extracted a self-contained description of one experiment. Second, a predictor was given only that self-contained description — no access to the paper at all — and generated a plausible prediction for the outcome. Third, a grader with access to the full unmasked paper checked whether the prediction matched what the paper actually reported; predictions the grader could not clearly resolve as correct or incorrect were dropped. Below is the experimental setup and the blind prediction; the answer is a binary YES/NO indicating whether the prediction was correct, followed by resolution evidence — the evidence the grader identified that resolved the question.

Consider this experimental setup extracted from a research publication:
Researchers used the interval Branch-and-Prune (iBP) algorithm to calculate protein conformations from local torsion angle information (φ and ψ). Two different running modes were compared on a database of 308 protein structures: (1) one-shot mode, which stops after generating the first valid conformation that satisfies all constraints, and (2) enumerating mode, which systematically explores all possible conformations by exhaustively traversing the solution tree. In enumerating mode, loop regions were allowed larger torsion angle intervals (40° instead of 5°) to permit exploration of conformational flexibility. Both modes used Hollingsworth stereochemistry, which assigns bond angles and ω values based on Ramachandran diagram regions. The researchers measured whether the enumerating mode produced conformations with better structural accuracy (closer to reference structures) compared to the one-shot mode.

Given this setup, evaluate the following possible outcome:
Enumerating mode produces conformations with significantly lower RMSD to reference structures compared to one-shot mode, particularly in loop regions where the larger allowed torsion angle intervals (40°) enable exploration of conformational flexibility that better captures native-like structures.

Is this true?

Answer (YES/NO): NO